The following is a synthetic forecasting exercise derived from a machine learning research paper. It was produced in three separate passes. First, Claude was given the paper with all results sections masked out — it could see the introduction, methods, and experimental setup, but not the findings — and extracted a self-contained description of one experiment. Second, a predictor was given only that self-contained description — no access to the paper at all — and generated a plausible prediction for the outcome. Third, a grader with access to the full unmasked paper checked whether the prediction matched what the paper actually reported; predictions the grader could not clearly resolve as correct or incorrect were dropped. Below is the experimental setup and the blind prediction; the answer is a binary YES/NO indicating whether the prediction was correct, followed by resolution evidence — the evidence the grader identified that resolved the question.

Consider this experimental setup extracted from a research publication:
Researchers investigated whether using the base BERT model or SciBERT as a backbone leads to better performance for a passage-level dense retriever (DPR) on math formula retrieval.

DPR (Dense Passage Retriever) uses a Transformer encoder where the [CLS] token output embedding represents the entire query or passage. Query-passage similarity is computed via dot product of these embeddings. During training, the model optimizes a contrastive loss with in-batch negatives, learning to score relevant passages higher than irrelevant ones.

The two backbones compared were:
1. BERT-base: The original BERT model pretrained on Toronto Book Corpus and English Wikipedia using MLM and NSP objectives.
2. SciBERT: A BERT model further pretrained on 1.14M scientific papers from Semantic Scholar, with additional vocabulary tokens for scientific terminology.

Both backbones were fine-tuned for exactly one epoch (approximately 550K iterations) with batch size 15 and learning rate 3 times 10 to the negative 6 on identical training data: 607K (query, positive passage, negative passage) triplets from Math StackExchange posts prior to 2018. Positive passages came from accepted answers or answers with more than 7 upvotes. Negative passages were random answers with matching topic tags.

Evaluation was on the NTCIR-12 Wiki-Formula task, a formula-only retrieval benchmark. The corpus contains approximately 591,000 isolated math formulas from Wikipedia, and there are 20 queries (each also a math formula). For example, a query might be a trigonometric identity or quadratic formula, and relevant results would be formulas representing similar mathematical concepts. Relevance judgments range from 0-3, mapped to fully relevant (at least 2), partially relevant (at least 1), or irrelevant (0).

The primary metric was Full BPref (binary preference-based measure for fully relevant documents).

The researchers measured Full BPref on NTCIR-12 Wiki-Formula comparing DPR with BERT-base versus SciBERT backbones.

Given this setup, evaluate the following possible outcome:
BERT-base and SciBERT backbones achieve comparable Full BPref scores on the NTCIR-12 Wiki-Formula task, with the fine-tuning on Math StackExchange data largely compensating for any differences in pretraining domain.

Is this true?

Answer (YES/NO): YES